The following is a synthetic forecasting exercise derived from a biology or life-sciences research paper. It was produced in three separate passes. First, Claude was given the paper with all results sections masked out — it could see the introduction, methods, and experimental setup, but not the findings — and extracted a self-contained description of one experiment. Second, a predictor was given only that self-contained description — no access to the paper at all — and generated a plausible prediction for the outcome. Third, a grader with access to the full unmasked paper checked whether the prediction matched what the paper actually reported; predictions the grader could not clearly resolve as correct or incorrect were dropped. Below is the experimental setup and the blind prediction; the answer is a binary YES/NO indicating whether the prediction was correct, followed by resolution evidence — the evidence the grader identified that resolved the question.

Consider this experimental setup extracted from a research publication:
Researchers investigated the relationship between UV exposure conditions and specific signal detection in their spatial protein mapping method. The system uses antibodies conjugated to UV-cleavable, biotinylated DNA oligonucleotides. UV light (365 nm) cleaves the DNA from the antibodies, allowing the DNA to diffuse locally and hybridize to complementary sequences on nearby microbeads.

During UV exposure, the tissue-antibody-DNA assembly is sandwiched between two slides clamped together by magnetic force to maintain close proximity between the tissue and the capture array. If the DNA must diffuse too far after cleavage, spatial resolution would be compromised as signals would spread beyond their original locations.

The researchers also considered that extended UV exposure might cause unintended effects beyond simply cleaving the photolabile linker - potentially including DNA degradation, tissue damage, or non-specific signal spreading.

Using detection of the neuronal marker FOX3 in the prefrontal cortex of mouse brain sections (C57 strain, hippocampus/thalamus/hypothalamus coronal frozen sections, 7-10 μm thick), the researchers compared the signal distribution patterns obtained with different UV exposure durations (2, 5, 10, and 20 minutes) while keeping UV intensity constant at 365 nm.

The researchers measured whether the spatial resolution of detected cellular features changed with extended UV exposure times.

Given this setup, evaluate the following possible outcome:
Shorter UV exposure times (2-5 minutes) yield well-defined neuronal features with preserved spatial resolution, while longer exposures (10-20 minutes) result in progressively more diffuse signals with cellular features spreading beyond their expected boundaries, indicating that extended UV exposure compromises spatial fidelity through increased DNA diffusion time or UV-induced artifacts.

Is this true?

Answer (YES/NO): YES